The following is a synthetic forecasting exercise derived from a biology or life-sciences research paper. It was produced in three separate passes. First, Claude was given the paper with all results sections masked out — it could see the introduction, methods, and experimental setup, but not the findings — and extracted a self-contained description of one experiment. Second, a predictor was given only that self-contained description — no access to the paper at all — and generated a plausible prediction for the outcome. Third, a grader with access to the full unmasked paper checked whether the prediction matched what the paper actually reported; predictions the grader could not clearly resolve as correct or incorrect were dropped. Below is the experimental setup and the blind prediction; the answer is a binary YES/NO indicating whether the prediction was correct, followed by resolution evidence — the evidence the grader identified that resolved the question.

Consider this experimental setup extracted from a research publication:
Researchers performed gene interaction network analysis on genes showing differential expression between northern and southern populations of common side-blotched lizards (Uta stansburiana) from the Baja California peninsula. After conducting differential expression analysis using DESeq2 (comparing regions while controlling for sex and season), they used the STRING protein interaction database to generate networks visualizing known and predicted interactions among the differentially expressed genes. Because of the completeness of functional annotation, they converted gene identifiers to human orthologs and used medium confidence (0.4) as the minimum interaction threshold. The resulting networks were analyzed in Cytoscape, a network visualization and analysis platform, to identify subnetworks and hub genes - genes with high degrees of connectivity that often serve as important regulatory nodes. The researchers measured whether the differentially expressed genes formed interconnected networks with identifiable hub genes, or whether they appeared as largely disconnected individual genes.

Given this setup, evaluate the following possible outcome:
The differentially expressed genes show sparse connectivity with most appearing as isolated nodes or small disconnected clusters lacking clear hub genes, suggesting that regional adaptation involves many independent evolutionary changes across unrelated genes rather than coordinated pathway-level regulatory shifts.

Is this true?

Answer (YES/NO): NO